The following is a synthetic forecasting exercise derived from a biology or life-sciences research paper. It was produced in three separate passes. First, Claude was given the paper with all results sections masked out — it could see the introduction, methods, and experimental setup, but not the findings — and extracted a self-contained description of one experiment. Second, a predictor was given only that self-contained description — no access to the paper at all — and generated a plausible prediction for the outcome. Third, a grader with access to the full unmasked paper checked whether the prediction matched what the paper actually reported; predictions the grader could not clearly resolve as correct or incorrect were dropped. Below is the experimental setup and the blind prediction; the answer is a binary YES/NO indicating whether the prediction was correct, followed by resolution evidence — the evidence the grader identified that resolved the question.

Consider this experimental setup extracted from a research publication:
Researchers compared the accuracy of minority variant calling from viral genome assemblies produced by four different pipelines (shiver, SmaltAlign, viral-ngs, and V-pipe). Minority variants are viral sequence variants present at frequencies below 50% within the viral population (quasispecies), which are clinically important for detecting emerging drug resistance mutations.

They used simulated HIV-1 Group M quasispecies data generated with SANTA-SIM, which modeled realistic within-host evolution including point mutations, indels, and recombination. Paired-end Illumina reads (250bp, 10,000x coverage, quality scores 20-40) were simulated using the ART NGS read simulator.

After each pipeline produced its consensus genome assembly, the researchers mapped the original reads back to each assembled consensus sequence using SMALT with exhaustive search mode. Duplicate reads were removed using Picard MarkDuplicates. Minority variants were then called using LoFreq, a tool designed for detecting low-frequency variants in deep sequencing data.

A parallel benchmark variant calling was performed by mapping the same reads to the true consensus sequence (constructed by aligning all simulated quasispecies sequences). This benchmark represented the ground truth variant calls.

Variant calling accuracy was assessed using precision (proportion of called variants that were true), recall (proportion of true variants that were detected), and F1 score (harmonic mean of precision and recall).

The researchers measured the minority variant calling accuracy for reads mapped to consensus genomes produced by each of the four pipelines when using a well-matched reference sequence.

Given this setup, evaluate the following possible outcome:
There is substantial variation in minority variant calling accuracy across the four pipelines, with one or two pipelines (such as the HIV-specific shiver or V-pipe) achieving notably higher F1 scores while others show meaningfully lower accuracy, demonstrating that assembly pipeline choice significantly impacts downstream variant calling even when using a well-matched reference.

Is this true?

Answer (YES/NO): NO